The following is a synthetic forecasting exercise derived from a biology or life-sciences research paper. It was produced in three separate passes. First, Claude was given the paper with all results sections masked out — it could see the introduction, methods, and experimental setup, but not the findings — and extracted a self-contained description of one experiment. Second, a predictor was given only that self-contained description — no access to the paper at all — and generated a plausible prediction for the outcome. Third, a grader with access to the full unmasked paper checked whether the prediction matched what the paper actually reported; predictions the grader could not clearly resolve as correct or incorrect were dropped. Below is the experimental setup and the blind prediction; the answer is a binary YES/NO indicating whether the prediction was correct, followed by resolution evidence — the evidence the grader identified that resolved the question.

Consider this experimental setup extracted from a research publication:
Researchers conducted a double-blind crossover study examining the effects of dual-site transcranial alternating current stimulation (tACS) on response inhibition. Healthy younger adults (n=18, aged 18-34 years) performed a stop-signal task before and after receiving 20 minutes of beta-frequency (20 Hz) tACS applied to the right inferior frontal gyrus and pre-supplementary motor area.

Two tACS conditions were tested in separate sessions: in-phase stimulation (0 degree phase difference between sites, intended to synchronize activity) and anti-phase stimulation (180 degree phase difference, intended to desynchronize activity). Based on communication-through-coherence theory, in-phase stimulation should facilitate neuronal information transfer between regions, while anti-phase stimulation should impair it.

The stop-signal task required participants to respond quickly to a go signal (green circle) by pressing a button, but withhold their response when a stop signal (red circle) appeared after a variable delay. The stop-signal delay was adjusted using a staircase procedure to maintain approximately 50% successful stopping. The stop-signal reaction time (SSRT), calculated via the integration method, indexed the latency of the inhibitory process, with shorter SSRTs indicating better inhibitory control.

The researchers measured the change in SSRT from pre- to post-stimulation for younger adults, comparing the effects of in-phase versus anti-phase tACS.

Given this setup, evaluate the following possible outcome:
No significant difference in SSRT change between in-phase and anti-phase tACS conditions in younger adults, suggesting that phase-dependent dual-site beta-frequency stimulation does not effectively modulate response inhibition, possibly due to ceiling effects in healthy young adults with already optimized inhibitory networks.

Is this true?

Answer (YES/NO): NO